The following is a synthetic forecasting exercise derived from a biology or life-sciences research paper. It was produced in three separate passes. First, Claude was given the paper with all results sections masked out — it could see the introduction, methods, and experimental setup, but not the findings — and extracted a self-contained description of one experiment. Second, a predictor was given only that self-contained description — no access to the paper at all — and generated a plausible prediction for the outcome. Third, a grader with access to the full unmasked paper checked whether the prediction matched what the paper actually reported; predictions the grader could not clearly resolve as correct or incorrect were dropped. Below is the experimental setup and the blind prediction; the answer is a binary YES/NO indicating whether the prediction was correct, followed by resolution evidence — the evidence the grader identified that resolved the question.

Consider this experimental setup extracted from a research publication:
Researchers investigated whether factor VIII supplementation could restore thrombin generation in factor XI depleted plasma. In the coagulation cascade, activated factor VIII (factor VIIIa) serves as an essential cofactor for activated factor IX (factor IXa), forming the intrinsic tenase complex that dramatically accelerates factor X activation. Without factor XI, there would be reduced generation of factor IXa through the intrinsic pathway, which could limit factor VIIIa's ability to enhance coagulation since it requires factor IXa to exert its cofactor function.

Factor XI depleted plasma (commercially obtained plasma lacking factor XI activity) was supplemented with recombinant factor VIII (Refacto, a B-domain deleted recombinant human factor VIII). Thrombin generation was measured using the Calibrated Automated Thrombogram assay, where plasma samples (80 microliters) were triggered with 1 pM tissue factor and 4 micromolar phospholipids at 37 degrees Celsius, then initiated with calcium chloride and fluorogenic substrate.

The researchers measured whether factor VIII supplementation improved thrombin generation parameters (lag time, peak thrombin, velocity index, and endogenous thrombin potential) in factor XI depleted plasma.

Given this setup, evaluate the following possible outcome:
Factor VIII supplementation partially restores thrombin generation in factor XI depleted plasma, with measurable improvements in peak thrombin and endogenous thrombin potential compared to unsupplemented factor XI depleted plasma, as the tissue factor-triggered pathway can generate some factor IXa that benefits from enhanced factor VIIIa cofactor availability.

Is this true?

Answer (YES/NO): NO